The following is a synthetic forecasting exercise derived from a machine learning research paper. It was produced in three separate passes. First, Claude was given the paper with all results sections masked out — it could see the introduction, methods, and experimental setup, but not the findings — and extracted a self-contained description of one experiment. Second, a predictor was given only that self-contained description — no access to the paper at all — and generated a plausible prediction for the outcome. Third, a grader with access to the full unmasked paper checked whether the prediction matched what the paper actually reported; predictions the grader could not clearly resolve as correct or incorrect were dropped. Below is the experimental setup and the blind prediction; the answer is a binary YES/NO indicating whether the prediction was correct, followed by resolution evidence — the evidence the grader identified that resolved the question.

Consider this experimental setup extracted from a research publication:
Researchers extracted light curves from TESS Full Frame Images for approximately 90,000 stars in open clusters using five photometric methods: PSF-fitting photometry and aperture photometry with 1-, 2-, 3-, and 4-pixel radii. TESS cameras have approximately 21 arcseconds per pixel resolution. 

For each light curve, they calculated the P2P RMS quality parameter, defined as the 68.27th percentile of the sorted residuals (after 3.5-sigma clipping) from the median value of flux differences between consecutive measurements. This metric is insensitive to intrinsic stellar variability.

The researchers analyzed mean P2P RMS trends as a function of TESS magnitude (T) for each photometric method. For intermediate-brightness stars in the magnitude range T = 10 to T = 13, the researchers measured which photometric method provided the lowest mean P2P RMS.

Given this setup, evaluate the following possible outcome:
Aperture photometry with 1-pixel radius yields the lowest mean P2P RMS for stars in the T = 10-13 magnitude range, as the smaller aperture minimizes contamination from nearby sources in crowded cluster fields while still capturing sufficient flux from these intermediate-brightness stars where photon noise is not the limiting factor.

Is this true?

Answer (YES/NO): NO